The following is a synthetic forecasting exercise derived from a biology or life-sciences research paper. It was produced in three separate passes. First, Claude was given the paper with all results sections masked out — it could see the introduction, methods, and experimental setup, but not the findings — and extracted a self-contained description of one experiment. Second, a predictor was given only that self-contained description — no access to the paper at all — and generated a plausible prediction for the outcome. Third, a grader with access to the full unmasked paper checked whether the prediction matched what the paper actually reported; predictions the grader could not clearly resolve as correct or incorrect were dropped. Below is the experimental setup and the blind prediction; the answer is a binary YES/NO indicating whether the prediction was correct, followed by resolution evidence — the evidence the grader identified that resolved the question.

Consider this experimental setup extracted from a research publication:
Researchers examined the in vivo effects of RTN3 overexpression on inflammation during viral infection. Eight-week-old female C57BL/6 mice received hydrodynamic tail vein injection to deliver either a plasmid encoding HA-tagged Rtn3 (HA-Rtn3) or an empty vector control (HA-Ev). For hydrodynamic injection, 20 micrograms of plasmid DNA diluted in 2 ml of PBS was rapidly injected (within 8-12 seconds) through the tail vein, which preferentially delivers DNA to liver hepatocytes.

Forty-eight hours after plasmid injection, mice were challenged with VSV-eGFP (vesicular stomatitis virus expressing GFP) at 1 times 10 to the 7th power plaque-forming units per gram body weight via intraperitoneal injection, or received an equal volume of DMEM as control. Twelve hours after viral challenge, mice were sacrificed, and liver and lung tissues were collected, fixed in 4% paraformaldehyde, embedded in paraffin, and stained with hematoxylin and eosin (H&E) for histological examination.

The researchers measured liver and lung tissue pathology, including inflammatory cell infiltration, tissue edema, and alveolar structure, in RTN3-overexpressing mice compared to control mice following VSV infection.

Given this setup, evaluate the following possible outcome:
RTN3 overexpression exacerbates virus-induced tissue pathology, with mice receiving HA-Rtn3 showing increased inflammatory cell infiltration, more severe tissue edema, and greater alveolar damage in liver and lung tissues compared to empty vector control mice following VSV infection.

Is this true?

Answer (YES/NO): NO